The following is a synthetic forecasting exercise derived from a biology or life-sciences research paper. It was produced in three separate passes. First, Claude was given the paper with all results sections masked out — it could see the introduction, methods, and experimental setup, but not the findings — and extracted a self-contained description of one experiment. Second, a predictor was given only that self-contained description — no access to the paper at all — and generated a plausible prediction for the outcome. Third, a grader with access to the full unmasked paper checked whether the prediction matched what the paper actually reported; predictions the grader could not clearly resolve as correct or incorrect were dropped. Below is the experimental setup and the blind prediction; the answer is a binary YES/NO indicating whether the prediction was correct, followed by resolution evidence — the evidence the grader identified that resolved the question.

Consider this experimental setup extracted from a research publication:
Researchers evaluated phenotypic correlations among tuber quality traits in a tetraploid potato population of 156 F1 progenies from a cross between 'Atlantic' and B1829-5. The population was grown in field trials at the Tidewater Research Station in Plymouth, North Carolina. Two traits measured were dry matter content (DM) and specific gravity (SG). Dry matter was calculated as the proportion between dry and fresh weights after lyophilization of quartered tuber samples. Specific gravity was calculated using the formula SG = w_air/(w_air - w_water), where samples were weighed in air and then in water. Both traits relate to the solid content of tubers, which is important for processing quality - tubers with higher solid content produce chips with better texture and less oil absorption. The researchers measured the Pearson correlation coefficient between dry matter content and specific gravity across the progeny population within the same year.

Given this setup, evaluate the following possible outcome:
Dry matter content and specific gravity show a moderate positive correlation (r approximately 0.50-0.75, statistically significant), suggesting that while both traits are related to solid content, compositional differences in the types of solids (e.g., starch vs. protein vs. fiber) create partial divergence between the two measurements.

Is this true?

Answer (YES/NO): NO